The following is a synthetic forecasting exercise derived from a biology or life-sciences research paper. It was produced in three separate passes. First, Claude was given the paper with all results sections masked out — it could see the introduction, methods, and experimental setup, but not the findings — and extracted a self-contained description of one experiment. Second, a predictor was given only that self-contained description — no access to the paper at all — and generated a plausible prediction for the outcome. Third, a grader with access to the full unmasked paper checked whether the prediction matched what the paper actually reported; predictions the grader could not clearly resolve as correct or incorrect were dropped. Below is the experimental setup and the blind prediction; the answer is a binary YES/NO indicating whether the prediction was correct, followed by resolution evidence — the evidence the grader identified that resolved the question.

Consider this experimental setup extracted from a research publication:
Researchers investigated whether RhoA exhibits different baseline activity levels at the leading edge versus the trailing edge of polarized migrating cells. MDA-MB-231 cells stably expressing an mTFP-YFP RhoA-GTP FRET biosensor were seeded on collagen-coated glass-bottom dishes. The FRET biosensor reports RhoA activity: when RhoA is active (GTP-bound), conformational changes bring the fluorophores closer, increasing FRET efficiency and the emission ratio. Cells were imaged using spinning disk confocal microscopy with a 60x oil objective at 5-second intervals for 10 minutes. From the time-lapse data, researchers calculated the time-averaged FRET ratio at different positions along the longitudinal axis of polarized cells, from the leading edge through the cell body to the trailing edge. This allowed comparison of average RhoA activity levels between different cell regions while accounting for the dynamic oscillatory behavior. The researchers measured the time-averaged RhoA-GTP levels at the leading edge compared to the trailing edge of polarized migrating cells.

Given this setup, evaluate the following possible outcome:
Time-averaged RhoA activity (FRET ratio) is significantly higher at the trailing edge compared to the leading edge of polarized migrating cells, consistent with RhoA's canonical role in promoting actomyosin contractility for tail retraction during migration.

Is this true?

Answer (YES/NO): YES